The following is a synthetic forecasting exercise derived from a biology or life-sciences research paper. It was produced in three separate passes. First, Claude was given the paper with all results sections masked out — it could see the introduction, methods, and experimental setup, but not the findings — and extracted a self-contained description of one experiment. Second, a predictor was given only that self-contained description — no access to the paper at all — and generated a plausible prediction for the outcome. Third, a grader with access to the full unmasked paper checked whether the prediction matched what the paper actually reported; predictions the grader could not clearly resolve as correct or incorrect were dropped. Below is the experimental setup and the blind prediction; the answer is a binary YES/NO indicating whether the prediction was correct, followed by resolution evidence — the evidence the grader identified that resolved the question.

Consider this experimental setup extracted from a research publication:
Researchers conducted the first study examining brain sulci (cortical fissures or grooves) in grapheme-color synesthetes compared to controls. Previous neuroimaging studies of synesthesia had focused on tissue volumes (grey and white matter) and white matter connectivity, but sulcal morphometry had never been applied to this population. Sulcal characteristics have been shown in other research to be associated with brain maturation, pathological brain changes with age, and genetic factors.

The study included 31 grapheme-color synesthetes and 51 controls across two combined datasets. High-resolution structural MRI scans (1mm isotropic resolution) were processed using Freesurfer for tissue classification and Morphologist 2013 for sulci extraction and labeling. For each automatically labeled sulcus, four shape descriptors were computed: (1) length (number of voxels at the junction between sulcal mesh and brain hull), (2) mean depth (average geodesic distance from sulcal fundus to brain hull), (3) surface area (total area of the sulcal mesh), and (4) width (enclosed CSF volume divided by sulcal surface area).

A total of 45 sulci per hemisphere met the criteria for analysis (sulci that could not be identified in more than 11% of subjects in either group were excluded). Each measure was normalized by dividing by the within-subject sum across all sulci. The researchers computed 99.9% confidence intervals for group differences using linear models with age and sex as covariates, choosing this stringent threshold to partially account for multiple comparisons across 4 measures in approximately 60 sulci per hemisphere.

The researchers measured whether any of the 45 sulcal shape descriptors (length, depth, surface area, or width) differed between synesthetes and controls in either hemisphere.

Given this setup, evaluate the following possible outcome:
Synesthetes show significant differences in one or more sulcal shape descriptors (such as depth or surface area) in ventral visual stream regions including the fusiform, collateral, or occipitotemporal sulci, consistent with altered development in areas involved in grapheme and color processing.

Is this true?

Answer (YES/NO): NO